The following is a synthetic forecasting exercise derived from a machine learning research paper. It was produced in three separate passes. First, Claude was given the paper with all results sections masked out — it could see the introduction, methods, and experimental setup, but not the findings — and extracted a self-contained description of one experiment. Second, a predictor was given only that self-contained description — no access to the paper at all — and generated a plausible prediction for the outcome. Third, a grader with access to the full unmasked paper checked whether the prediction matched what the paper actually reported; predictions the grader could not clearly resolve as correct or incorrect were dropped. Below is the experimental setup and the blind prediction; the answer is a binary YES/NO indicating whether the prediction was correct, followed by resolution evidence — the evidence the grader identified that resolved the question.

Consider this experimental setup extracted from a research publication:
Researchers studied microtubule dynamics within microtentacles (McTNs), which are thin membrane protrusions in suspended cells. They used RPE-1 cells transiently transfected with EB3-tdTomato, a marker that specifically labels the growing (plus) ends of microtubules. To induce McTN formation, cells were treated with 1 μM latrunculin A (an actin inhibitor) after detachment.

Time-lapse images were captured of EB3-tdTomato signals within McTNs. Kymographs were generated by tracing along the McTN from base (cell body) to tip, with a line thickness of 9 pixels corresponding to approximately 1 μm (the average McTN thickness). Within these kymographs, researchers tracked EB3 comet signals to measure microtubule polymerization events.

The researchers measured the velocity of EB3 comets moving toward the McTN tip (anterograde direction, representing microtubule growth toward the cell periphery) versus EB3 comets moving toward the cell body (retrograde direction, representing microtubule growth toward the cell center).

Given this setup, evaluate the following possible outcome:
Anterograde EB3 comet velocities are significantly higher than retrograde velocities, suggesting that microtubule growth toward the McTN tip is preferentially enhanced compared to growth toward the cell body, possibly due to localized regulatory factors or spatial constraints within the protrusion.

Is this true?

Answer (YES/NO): NO